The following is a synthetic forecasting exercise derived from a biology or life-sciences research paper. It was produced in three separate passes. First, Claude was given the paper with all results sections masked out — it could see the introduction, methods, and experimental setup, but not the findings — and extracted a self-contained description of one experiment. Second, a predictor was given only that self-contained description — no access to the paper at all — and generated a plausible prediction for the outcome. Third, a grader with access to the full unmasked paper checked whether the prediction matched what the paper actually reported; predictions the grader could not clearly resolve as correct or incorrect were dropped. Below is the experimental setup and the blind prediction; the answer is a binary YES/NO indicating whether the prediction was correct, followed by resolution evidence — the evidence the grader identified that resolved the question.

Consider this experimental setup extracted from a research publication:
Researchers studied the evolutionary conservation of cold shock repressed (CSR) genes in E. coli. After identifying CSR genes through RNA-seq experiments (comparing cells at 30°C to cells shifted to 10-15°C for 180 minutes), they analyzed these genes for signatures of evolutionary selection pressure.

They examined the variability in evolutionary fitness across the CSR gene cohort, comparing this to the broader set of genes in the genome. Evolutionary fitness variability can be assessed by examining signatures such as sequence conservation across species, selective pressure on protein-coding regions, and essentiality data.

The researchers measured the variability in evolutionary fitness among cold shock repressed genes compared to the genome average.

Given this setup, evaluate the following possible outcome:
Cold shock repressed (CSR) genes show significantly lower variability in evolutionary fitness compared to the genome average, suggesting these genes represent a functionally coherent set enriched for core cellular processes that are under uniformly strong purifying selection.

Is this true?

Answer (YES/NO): NO